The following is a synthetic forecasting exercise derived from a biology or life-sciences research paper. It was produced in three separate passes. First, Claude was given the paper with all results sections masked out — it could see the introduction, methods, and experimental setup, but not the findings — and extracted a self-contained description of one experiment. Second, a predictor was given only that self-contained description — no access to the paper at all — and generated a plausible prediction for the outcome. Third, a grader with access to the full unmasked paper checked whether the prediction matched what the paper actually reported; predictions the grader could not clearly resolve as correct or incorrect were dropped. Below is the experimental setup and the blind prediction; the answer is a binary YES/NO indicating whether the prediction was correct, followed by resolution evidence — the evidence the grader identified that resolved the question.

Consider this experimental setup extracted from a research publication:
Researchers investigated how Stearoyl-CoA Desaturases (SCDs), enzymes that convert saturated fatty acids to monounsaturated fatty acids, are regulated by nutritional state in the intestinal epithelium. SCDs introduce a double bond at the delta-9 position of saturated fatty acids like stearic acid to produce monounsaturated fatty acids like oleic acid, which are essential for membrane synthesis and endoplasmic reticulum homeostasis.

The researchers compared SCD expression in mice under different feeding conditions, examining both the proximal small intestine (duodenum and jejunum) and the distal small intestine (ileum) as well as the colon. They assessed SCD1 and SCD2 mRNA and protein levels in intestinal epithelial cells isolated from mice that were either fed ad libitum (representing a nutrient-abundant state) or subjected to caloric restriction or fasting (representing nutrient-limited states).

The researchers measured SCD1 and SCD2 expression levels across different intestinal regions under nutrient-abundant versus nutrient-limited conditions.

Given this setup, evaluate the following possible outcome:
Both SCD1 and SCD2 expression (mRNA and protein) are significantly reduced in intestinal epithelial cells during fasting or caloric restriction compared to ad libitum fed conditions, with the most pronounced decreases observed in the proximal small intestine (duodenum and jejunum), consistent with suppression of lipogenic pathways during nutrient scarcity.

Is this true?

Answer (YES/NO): NO